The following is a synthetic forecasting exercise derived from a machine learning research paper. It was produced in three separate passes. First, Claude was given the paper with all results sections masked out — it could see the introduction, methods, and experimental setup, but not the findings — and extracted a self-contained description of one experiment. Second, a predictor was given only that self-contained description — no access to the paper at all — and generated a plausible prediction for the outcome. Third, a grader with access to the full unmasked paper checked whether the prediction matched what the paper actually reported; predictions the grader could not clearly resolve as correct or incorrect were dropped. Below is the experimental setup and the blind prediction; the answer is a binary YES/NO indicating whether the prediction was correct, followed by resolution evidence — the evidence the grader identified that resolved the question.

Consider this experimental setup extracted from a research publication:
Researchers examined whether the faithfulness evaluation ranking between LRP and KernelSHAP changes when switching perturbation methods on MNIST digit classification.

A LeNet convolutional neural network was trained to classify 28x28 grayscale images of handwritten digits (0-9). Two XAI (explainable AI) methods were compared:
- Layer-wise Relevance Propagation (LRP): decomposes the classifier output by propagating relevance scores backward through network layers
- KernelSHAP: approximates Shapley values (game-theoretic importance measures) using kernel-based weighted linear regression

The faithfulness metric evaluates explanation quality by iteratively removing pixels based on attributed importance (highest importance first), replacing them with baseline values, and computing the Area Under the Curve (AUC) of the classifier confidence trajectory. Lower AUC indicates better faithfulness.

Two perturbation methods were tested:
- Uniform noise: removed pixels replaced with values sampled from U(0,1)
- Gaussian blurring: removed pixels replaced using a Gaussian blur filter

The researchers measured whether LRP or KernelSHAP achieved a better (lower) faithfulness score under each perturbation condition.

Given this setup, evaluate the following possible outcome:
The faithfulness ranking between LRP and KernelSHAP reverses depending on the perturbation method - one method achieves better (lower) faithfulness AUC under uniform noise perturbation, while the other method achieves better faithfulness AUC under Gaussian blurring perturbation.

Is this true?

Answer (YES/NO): YES